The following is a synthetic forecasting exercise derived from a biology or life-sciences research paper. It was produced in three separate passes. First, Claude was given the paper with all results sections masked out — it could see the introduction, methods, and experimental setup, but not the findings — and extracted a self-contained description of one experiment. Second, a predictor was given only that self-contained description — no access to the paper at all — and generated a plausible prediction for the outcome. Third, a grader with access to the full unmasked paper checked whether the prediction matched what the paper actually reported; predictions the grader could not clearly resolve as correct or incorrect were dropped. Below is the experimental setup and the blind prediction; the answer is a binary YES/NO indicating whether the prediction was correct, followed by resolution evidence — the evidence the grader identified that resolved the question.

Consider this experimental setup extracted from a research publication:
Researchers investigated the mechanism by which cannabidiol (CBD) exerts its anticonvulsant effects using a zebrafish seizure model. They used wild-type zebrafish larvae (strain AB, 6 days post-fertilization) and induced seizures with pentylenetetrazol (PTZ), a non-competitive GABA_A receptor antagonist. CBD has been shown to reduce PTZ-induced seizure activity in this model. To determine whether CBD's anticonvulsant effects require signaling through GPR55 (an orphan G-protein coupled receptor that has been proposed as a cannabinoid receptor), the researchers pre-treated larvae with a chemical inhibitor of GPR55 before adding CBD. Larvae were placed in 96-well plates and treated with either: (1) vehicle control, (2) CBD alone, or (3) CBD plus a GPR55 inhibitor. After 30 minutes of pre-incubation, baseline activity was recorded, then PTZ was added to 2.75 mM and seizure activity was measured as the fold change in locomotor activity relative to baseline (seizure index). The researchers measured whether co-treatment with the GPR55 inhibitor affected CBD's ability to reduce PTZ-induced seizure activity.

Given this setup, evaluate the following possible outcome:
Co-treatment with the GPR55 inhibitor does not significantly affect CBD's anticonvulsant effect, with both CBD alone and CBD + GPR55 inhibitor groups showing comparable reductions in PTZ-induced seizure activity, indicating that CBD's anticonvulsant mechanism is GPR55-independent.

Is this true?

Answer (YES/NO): NO